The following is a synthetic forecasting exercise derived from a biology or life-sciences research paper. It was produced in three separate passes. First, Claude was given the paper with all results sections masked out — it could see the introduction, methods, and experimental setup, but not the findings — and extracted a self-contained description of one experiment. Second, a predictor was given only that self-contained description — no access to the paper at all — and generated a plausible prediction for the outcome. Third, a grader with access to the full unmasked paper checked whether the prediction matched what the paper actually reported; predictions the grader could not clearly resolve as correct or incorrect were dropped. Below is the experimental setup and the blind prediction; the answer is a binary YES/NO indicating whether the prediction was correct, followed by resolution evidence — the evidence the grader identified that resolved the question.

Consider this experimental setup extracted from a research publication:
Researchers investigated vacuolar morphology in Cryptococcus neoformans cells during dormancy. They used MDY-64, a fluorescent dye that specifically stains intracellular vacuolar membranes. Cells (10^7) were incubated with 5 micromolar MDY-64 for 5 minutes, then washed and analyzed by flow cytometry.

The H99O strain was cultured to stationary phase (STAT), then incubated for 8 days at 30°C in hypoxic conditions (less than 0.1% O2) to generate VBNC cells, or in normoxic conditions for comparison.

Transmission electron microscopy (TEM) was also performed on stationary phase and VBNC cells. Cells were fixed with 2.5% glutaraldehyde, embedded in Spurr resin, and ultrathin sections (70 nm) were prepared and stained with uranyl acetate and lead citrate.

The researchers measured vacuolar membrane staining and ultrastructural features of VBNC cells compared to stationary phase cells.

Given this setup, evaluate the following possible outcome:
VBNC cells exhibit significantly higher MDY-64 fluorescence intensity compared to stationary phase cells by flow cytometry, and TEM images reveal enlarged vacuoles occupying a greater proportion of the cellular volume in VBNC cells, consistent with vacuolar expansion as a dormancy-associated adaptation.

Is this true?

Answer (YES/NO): YES